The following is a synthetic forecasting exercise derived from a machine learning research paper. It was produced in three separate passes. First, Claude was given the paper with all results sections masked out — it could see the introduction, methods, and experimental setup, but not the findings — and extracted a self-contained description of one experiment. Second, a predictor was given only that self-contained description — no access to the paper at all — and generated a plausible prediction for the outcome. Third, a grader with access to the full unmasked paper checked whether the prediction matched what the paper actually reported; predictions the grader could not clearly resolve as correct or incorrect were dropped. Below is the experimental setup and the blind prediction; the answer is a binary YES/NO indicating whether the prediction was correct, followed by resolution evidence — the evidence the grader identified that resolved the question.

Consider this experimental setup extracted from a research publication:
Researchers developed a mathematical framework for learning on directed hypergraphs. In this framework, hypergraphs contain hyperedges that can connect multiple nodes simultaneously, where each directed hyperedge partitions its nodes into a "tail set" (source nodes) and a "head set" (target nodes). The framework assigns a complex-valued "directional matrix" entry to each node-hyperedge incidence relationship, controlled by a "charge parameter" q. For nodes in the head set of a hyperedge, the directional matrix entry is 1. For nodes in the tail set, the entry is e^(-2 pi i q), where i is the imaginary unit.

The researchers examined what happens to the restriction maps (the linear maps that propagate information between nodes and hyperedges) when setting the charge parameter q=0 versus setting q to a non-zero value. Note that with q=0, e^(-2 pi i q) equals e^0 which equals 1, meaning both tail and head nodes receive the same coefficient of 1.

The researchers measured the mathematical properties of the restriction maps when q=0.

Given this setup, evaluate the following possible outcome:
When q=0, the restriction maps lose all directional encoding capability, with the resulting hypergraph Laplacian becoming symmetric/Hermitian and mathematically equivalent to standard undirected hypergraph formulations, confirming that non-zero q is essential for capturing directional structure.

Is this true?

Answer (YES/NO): YES